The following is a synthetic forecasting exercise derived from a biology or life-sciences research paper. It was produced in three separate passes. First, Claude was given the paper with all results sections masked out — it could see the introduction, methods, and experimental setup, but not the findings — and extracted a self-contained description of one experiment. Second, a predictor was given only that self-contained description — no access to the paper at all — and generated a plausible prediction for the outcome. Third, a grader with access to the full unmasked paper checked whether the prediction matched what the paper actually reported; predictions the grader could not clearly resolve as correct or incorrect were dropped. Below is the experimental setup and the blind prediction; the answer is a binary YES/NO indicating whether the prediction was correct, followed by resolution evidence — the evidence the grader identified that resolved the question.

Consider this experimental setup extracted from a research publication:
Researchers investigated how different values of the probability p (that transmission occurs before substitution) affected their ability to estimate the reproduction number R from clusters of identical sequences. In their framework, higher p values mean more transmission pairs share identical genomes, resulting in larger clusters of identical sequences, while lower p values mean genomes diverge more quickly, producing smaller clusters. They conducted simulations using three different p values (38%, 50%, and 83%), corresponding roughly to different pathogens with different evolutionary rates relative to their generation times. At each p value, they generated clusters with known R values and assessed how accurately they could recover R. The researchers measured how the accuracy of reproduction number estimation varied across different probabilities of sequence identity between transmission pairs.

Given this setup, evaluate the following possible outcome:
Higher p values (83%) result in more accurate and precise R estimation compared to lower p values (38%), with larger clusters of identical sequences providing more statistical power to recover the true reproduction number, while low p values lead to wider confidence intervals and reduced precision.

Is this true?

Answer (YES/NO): NO